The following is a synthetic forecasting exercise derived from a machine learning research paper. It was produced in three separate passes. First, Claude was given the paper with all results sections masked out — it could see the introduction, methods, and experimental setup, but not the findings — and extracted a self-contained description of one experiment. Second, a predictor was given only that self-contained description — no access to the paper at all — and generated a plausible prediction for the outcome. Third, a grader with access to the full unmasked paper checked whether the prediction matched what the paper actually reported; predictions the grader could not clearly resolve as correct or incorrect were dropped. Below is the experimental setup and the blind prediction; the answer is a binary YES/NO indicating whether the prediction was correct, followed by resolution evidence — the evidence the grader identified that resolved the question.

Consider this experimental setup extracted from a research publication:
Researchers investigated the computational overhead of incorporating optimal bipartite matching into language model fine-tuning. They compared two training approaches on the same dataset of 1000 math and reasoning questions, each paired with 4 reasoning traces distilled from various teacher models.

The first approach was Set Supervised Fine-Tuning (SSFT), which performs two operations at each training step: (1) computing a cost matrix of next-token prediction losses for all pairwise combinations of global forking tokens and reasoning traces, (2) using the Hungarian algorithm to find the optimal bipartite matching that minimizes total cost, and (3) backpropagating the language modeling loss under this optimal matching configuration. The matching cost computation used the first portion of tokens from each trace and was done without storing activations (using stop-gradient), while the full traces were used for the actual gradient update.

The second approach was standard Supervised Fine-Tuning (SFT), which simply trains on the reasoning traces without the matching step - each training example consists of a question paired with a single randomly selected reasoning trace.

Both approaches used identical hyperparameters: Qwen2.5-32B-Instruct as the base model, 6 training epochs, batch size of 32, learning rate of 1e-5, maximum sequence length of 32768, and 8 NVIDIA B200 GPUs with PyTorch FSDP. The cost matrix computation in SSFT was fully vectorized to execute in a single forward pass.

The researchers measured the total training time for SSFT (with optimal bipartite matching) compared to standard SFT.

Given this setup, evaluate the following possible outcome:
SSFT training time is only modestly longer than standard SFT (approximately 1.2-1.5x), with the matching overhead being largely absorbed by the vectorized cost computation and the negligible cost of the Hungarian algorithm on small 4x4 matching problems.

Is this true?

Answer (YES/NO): NO